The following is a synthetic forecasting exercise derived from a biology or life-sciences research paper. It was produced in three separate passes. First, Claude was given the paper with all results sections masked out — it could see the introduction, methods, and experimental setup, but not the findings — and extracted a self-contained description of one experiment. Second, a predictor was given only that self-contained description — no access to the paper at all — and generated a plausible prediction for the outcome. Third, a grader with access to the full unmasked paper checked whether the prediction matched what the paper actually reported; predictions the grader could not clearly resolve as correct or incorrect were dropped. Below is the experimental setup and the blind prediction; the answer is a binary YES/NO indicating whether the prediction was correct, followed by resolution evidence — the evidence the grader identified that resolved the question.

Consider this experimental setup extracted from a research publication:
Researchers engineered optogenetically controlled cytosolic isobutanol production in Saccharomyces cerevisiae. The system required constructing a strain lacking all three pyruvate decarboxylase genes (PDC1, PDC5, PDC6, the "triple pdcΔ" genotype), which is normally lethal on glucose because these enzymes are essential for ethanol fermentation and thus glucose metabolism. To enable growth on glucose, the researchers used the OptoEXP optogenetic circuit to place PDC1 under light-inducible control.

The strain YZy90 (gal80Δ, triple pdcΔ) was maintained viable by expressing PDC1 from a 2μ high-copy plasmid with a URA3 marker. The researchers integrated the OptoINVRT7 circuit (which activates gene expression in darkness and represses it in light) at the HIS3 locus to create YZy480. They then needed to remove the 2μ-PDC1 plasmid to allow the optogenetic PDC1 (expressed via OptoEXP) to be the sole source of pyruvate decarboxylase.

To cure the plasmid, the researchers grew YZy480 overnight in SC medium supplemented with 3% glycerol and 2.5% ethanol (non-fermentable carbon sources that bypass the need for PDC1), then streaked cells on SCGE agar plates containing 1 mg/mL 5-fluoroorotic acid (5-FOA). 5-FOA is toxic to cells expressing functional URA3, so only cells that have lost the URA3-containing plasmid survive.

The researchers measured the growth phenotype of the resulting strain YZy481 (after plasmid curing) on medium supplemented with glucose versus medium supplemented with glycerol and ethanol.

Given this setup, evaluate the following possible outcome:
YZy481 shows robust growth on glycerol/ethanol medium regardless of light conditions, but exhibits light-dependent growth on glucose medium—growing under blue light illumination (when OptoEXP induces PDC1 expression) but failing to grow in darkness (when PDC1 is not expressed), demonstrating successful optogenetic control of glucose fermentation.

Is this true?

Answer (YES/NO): NO